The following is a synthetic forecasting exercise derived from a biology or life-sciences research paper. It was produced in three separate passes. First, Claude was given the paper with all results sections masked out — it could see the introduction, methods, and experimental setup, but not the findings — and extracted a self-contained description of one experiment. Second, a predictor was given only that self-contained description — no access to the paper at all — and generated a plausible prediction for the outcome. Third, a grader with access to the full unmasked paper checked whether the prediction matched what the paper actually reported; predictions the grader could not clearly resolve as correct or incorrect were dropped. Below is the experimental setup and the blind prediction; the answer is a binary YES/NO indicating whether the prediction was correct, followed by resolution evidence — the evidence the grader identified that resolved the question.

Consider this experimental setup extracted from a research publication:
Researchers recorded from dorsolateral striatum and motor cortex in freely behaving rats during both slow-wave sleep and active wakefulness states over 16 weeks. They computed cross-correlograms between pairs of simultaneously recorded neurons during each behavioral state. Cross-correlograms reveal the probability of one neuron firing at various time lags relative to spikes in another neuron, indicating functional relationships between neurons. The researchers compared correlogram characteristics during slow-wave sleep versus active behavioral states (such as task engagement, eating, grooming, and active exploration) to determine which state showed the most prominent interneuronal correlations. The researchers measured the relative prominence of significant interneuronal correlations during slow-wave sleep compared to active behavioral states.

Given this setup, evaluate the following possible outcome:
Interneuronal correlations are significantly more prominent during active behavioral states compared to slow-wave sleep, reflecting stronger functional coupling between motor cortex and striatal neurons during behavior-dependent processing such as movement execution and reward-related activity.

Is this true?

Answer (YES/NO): NO